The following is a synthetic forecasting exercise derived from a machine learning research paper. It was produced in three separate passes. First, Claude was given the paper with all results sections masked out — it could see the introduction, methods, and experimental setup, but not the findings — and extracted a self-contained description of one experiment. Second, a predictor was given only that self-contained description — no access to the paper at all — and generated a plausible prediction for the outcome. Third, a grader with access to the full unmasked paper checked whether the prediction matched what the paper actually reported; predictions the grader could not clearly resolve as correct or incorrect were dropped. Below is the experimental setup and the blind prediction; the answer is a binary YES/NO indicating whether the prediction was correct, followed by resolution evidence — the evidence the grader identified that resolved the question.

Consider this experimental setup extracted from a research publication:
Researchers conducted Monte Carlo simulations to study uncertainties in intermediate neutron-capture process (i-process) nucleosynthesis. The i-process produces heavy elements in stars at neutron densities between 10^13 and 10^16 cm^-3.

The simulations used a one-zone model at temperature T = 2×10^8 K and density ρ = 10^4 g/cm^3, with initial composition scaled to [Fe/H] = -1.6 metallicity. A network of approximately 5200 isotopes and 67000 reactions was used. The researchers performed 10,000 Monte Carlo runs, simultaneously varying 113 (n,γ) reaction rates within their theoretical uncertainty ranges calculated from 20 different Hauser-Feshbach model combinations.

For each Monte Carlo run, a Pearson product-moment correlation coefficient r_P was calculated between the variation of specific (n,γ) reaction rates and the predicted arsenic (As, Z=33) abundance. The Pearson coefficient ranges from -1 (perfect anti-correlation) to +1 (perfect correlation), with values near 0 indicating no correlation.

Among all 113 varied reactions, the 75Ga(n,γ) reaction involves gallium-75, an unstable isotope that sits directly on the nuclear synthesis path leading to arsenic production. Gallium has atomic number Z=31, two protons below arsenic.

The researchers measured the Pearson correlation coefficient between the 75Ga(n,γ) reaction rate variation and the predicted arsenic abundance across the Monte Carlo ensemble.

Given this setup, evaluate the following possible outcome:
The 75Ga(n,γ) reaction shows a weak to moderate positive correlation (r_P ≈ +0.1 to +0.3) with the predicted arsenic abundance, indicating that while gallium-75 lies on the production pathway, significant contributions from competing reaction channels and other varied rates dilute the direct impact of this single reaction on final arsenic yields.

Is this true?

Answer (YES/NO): NO